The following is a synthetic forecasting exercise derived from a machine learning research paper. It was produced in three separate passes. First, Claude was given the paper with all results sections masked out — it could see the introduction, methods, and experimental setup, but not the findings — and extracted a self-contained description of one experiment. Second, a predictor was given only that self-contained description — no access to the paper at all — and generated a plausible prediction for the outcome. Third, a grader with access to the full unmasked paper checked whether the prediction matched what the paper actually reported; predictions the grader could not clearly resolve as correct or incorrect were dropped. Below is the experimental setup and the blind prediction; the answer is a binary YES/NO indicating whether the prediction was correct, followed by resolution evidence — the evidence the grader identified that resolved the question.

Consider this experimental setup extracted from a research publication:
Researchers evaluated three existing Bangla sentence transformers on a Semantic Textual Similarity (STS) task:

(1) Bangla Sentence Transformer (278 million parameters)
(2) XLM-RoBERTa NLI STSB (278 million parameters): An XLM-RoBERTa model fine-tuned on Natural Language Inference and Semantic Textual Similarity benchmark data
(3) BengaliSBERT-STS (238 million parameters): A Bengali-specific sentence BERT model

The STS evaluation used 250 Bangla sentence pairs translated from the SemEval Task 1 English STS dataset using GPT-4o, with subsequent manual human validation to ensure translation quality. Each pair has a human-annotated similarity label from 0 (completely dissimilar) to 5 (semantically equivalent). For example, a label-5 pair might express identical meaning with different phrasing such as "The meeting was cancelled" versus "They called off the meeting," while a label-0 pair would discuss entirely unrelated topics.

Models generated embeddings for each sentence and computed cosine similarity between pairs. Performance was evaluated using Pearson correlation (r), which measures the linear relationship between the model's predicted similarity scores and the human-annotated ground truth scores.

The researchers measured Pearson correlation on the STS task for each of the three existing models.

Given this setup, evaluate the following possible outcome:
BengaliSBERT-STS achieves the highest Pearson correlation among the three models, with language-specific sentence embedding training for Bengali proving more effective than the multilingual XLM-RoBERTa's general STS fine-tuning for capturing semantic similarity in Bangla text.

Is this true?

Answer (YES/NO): YES